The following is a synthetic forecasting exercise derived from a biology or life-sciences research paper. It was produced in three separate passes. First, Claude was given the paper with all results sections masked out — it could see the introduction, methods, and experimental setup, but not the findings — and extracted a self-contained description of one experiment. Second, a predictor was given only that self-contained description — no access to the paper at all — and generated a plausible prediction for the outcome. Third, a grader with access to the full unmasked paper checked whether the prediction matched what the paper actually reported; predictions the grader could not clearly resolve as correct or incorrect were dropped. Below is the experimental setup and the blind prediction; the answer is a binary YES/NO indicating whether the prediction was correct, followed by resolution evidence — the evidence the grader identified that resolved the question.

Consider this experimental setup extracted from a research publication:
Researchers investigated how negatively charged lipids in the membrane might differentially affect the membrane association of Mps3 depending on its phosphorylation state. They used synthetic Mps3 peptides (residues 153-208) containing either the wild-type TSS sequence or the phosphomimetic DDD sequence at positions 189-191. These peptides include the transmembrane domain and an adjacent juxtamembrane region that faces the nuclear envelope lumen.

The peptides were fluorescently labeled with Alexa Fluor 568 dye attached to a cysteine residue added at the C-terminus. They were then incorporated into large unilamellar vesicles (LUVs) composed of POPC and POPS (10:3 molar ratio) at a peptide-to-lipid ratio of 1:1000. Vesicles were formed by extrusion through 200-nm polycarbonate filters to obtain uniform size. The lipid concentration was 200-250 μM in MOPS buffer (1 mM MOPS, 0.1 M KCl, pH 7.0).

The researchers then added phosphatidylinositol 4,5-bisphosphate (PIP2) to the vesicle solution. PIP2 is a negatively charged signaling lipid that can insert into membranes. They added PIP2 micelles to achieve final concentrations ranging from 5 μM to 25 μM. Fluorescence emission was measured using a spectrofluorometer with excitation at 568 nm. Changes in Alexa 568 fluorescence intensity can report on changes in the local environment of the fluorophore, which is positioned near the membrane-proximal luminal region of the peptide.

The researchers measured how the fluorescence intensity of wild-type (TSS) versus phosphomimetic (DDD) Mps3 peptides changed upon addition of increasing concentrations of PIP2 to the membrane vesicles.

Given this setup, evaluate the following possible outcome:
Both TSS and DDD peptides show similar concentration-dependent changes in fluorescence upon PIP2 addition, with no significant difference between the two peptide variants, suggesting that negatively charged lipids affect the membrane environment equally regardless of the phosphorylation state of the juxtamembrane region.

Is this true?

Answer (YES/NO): NO